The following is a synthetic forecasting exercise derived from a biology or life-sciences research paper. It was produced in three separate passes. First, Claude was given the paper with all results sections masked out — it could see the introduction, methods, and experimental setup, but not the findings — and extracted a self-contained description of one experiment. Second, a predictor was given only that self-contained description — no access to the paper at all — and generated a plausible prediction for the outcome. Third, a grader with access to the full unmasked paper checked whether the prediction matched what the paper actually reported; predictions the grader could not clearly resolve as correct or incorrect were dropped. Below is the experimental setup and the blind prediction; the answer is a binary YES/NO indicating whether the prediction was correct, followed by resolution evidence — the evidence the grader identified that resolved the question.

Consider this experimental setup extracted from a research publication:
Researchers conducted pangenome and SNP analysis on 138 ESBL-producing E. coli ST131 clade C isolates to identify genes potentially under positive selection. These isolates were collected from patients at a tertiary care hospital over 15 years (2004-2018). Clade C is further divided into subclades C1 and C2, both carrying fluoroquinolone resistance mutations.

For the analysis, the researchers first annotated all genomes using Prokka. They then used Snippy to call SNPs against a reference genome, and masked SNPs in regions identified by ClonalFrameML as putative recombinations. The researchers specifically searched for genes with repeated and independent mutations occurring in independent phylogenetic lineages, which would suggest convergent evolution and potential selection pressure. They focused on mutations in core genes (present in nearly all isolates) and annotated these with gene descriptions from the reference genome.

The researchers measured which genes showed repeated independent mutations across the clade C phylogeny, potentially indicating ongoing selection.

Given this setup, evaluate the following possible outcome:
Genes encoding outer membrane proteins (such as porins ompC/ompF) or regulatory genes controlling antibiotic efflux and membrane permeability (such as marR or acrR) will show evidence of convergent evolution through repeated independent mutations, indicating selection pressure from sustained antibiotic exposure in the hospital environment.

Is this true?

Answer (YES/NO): NO